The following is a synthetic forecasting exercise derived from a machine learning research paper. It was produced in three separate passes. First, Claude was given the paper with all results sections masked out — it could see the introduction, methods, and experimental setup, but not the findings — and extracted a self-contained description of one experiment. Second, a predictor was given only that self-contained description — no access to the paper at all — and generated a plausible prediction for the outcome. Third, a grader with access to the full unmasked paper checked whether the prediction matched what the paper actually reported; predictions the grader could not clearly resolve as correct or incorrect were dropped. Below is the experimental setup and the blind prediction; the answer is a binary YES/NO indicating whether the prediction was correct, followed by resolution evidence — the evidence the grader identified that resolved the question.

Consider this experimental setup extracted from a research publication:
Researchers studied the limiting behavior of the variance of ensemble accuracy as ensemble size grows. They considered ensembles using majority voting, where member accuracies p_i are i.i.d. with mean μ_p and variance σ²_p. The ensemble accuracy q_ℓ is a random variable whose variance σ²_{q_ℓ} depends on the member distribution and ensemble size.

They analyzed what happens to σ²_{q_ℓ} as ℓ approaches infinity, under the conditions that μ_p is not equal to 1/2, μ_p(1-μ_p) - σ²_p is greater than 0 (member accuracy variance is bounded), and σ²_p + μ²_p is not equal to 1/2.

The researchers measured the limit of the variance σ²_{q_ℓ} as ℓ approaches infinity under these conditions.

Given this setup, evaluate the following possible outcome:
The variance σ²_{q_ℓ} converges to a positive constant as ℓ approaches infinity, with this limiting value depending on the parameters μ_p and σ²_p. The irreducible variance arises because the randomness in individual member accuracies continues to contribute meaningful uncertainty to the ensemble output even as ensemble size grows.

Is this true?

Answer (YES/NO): NO